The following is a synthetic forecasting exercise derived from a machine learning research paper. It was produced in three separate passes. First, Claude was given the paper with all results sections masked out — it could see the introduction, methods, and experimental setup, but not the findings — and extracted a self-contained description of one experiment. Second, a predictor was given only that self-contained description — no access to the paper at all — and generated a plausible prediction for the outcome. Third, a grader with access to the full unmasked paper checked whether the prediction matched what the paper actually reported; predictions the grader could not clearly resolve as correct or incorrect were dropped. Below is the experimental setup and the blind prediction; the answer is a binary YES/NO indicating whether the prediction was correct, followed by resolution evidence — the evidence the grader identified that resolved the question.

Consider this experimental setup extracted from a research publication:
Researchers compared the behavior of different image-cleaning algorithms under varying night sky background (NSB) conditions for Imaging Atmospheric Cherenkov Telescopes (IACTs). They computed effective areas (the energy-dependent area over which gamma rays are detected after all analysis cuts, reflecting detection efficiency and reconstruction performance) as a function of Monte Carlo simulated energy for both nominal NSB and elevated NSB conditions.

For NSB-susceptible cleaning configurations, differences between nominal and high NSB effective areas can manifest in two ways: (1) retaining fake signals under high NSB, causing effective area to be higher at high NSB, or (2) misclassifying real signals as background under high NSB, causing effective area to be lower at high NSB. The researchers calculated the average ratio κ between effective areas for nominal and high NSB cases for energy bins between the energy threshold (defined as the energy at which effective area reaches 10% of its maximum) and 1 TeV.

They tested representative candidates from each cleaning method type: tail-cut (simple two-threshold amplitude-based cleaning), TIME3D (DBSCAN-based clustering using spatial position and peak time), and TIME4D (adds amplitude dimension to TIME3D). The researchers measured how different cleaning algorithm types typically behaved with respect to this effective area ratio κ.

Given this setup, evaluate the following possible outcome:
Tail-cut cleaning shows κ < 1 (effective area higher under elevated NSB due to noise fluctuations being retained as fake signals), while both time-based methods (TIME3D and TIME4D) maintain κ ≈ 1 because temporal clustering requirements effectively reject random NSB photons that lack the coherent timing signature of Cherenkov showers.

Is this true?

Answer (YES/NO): NO